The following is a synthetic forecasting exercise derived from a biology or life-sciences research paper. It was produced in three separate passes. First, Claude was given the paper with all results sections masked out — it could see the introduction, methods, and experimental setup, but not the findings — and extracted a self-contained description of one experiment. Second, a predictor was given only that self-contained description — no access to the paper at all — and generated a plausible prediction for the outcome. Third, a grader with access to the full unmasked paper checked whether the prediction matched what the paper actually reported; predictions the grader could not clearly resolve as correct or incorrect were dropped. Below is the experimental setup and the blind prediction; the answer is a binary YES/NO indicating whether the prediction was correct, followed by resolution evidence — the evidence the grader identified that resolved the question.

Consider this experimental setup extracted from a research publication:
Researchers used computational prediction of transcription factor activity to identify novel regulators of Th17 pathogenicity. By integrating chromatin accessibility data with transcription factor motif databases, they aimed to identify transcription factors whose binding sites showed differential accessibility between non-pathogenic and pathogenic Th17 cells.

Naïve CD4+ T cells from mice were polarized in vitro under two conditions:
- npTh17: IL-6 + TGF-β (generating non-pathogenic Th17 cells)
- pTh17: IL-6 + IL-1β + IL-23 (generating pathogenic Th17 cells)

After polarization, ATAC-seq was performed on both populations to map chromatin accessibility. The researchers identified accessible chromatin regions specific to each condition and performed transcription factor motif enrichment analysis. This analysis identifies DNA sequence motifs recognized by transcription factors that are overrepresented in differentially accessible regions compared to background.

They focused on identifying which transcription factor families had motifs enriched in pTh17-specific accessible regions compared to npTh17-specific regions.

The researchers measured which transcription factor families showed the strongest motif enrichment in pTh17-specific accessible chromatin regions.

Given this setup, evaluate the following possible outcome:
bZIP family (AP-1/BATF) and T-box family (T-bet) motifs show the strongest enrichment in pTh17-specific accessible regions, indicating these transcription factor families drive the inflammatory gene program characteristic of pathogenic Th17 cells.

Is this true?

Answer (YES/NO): NO